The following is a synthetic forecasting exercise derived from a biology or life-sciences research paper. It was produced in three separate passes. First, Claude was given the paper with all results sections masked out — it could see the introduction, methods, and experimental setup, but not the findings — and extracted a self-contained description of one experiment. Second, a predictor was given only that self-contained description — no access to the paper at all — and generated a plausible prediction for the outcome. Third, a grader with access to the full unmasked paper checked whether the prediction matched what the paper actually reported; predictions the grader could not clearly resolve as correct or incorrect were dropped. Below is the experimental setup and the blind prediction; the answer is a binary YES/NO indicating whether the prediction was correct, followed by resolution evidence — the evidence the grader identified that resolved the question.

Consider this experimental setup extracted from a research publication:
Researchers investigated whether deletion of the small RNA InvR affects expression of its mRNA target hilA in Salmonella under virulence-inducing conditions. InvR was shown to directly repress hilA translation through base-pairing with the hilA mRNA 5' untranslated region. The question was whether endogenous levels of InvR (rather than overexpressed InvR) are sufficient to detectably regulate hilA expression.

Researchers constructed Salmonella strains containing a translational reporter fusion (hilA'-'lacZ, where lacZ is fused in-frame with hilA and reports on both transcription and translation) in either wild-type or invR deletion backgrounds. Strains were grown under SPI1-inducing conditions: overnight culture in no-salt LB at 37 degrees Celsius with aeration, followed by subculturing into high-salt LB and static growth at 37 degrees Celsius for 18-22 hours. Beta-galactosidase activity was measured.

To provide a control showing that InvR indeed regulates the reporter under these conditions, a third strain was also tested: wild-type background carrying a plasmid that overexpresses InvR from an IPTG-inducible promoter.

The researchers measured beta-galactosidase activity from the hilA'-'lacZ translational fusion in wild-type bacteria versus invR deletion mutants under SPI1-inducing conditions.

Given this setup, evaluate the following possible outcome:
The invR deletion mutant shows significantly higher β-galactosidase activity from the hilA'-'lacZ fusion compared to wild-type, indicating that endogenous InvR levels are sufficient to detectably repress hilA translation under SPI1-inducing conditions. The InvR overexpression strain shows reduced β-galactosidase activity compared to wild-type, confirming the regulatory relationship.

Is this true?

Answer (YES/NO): YES